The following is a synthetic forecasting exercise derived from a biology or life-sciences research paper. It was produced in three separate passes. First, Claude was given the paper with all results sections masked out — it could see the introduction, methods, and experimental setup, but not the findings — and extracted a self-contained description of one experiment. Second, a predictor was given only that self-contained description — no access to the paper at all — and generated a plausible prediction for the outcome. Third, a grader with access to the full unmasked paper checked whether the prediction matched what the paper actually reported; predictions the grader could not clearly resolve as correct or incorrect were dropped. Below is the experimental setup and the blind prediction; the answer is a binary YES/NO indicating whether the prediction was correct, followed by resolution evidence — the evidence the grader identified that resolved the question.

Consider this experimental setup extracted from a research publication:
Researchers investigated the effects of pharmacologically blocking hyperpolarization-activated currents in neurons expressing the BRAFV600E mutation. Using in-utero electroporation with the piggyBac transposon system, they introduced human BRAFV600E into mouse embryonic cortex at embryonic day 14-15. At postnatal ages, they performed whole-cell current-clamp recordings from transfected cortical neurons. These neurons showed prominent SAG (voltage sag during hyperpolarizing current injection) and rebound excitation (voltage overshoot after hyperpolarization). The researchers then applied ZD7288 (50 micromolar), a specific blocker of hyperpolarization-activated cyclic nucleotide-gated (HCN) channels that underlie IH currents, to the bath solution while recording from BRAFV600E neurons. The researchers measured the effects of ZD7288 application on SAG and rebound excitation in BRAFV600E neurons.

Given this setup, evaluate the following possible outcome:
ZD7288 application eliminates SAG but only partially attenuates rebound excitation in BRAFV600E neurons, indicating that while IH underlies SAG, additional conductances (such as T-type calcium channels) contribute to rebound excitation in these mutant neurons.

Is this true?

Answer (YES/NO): NO